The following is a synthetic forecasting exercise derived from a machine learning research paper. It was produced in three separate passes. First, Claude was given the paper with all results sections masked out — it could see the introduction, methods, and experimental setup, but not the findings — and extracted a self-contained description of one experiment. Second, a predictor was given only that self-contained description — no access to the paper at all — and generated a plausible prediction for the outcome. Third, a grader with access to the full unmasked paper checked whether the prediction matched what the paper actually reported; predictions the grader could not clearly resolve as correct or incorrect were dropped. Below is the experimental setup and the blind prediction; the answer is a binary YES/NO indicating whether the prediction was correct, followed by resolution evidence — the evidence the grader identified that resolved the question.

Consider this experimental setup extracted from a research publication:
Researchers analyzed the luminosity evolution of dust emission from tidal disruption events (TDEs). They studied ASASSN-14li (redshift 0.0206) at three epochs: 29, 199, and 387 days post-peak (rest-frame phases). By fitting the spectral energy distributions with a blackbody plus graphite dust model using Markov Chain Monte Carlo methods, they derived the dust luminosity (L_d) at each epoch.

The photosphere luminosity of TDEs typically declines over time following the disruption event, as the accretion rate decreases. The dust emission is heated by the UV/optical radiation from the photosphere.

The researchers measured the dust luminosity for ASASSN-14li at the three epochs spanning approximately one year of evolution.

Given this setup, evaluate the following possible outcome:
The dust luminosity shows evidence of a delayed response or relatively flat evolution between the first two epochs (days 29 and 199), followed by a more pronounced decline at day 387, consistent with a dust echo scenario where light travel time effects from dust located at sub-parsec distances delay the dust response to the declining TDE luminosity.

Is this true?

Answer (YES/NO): NO